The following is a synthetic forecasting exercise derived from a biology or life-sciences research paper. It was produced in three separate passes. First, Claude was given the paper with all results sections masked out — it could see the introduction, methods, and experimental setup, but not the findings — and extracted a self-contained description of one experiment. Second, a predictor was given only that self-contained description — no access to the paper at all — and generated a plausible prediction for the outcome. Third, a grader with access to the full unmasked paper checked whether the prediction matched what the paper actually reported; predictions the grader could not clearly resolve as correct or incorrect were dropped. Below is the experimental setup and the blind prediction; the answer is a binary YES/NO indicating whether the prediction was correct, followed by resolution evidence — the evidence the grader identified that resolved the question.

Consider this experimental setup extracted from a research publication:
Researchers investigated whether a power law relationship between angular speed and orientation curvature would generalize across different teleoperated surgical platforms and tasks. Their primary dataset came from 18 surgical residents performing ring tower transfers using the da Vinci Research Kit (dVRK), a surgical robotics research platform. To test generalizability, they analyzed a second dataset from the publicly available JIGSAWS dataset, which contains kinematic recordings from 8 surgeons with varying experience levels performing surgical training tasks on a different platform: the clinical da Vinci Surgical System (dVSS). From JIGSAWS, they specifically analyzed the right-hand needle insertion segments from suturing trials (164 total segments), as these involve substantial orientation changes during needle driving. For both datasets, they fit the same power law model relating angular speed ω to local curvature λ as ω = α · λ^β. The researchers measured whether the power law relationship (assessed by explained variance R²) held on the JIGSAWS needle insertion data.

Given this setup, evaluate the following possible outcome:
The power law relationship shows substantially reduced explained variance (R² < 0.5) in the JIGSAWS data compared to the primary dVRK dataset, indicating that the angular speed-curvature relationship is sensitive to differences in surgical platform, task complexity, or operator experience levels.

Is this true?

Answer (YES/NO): NO